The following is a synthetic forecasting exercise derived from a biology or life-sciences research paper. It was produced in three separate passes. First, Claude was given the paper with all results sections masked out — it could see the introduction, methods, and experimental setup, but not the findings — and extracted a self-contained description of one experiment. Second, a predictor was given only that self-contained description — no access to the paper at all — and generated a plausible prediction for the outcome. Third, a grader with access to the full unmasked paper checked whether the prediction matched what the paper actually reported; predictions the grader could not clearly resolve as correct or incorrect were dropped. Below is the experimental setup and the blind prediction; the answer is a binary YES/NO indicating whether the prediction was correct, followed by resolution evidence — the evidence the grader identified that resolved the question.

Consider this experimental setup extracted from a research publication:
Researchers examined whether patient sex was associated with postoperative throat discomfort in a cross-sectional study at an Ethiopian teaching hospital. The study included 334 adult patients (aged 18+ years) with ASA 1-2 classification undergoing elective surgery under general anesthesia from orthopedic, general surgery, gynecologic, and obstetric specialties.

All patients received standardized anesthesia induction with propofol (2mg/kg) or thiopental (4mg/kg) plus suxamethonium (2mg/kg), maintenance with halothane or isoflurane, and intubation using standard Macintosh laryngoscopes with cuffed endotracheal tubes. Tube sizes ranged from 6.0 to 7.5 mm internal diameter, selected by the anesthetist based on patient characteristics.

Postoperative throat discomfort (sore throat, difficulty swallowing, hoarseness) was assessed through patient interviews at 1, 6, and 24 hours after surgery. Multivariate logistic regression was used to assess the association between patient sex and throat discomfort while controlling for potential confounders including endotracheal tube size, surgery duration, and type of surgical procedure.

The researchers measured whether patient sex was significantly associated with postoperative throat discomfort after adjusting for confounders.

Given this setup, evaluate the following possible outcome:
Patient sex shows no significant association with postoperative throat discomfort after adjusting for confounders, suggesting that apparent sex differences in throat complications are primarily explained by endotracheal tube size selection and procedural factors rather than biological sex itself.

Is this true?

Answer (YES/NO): NO